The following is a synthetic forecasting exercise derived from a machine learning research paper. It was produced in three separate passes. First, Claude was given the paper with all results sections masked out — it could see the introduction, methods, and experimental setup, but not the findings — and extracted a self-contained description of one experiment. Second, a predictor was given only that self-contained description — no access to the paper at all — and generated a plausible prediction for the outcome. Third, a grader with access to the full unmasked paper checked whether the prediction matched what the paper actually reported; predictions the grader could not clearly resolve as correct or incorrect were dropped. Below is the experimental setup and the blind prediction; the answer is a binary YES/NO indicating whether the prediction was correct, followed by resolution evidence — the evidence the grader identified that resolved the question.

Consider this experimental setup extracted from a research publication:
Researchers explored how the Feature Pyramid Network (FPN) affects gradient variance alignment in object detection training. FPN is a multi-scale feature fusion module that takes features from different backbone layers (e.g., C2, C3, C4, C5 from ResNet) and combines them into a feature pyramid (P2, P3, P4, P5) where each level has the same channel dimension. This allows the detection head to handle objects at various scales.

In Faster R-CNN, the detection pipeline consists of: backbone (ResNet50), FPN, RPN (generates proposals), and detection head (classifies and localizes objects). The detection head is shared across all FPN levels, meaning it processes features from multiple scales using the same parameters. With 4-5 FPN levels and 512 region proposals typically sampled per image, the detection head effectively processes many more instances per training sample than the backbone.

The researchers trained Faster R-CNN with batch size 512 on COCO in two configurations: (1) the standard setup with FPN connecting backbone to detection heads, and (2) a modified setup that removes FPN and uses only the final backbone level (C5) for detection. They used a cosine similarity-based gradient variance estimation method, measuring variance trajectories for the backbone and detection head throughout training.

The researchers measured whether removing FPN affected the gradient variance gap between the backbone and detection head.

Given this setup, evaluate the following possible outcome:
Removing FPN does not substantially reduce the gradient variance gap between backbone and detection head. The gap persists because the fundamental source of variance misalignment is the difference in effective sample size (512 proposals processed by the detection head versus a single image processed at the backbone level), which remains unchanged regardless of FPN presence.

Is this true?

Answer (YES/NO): NO